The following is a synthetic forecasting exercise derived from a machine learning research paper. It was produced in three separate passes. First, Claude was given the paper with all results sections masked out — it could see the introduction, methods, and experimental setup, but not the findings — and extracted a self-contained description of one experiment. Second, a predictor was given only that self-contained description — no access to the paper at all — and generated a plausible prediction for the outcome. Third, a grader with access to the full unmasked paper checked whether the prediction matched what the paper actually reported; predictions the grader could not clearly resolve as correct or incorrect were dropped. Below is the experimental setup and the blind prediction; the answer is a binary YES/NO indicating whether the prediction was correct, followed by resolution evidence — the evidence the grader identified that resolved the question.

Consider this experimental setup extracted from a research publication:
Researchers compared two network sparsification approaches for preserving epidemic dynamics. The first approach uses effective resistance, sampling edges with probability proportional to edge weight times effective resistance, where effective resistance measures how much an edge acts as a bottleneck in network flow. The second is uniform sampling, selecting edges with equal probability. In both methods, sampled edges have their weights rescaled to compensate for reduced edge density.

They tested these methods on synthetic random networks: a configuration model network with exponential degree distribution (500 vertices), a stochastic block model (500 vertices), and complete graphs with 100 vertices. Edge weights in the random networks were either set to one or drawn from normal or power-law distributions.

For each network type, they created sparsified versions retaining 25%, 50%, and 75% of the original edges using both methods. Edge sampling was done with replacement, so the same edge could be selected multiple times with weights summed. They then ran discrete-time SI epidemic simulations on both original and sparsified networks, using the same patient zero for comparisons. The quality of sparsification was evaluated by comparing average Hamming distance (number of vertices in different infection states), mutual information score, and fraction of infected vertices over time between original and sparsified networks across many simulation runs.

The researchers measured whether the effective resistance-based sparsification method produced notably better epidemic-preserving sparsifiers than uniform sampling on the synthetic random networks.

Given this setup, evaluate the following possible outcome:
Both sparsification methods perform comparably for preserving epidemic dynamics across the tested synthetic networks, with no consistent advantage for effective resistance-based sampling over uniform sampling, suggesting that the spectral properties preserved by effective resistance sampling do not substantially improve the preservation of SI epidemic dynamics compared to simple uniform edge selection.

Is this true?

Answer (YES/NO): YES